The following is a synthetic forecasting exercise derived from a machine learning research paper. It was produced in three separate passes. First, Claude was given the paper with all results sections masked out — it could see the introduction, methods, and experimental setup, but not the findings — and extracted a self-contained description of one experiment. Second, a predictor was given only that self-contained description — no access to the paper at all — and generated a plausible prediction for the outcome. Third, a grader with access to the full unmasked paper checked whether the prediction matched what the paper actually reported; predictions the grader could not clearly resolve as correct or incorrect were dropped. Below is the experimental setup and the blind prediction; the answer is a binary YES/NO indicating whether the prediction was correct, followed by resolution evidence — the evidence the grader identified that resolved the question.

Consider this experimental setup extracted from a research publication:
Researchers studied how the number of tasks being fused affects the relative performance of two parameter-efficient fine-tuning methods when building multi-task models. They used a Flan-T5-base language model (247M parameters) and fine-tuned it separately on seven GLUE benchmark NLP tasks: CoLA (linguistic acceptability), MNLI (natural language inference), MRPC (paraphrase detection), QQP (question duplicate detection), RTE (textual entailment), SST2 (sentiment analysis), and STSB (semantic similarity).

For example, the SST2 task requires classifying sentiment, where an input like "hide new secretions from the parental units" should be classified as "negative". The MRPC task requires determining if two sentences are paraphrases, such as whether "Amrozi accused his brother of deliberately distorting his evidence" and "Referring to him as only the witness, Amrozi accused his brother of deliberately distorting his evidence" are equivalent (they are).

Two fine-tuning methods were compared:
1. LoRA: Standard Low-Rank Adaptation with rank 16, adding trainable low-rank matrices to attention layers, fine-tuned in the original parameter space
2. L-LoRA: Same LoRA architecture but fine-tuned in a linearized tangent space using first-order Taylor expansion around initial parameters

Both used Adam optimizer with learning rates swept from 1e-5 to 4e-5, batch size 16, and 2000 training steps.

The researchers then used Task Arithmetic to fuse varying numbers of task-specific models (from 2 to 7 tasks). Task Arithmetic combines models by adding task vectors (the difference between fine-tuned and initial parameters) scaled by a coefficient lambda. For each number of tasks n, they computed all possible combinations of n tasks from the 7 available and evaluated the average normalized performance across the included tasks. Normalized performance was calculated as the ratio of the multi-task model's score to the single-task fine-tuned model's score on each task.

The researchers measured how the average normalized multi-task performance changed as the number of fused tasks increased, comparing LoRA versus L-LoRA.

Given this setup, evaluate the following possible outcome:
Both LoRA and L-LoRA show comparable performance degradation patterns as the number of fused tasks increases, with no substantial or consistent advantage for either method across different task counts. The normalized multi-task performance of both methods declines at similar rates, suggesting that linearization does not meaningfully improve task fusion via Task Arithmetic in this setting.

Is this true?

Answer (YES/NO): NO